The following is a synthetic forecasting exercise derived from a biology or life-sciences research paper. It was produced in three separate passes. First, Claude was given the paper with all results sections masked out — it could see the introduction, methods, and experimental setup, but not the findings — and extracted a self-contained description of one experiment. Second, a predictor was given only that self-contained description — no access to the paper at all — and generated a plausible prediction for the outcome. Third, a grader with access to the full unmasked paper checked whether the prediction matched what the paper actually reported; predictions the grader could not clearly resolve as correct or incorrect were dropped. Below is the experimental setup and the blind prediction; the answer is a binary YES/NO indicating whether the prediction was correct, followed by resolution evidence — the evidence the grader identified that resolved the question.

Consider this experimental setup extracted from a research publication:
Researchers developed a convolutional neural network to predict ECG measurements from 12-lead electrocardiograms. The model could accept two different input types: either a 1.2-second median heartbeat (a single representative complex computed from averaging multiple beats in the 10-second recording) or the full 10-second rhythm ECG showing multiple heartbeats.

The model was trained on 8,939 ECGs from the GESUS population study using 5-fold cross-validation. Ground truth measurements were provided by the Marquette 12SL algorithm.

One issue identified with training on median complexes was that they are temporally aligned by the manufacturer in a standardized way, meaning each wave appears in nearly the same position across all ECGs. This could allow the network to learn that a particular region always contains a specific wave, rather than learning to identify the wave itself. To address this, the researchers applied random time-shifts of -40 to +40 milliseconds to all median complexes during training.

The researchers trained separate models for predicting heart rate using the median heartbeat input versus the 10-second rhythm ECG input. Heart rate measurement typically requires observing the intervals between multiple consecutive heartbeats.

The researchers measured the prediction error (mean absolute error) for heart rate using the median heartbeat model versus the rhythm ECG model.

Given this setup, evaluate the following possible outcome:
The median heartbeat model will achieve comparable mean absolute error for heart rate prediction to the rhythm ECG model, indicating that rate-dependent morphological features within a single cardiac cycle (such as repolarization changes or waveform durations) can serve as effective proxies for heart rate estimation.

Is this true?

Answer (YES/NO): YES